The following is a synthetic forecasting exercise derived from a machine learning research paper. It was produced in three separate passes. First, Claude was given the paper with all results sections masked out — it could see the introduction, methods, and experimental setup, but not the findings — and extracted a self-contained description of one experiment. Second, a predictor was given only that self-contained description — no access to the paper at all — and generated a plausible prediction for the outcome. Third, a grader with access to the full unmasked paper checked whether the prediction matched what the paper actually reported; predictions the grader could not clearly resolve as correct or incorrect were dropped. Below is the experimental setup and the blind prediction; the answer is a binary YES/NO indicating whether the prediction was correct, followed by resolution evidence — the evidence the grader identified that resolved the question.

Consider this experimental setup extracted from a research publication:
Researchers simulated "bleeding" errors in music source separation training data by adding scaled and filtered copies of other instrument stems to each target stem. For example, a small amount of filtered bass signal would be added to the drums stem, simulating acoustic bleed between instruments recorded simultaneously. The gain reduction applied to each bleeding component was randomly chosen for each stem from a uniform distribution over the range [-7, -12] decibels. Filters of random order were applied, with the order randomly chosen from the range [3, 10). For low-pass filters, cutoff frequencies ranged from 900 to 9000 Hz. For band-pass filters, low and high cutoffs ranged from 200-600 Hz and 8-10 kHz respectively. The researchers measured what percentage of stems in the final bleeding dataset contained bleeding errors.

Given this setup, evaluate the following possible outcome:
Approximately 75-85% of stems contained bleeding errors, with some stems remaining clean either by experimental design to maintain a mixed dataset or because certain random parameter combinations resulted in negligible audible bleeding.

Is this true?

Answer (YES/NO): NO